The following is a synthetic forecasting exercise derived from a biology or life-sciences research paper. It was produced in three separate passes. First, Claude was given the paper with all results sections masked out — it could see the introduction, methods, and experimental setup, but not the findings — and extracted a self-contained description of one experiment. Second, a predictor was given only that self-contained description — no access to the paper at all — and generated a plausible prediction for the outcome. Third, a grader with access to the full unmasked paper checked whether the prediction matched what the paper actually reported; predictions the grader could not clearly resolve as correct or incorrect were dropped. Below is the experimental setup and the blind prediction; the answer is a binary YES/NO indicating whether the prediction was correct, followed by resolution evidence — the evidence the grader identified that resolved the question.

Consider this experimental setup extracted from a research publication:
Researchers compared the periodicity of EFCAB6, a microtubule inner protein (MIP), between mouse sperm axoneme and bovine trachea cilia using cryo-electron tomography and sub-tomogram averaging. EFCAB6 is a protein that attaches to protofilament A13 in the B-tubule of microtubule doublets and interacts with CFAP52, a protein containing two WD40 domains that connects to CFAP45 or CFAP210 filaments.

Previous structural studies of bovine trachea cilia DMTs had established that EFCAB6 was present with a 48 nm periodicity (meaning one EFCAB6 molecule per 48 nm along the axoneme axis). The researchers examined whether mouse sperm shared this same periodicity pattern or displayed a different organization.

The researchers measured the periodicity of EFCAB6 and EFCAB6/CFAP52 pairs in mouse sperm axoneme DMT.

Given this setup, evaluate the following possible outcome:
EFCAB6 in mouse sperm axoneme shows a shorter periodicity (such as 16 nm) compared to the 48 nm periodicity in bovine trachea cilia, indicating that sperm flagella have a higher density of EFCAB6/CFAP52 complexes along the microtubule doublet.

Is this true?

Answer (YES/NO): YES